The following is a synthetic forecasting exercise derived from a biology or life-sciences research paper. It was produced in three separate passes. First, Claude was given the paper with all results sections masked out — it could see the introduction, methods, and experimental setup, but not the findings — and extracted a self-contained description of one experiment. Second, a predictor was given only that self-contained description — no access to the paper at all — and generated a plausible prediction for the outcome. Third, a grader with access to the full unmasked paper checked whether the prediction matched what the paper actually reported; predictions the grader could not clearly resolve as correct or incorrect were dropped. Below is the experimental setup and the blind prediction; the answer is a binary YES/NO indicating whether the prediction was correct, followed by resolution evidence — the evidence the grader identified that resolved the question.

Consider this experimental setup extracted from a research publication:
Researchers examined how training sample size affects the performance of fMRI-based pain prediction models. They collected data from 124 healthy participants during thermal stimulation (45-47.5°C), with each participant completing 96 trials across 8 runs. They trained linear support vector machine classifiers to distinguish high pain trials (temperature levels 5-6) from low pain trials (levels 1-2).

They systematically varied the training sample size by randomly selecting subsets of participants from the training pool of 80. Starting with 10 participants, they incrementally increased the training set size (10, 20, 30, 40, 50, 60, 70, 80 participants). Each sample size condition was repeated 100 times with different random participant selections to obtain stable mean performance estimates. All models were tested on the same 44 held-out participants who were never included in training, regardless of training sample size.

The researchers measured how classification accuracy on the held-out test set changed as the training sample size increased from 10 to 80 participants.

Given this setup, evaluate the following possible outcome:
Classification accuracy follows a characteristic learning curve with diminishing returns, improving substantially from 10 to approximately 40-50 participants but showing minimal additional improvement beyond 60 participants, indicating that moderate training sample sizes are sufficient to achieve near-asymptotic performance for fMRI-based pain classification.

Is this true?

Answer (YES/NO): NO